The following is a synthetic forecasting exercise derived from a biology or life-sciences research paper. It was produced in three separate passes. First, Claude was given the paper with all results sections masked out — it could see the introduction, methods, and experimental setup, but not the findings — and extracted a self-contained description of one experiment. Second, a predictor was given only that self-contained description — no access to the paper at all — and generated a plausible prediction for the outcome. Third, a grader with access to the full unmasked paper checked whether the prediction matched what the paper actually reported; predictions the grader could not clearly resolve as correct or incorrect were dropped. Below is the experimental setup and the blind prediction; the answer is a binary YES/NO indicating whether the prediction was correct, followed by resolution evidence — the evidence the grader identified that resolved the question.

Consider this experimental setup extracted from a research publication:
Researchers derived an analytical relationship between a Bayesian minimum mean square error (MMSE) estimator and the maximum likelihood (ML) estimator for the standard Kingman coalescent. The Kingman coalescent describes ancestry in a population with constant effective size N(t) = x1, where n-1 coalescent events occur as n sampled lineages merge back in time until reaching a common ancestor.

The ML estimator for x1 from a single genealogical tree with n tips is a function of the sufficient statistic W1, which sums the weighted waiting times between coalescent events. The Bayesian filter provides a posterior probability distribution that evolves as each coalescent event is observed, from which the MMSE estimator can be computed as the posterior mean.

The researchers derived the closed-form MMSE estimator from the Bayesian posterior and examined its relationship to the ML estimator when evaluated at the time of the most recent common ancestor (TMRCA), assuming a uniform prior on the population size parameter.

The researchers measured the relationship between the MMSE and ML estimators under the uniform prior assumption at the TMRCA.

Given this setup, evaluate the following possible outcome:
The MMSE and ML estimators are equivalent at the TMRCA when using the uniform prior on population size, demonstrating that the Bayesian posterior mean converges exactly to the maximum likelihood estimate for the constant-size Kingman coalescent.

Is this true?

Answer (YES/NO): YES